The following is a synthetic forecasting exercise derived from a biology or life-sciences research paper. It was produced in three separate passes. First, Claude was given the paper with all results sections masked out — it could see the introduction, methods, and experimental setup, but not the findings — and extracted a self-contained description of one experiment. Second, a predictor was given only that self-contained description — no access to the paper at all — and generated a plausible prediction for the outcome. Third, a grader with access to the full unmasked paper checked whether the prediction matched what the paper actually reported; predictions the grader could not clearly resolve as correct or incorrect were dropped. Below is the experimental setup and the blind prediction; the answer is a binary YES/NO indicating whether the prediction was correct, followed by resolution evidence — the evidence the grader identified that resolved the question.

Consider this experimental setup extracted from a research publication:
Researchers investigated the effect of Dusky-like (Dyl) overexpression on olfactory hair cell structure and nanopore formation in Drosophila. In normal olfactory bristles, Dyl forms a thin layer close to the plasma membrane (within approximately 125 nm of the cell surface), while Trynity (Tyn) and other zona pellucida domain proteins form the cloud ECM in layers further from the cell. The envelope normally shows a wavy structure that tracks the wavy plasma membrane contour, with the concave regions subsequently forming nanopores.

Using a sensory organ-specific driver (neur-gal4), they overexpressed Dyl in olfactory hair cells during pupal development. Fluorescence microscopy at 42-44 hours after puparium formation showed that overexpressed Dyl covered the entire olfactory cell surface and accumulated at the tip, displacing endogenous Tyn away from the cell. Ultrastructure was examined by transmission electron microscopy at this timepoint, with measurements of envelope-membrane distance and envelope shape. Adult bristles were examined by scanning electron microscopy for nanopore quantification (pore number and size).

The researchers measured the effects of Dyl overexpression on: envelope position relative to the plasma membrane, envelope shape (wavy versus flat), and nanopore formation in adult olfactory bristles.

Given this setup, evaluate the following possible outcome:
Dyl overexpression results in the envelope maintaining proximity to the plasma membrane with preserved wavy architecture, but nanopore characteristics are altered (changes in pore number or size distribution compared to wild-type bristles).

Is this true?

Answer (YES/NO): NO